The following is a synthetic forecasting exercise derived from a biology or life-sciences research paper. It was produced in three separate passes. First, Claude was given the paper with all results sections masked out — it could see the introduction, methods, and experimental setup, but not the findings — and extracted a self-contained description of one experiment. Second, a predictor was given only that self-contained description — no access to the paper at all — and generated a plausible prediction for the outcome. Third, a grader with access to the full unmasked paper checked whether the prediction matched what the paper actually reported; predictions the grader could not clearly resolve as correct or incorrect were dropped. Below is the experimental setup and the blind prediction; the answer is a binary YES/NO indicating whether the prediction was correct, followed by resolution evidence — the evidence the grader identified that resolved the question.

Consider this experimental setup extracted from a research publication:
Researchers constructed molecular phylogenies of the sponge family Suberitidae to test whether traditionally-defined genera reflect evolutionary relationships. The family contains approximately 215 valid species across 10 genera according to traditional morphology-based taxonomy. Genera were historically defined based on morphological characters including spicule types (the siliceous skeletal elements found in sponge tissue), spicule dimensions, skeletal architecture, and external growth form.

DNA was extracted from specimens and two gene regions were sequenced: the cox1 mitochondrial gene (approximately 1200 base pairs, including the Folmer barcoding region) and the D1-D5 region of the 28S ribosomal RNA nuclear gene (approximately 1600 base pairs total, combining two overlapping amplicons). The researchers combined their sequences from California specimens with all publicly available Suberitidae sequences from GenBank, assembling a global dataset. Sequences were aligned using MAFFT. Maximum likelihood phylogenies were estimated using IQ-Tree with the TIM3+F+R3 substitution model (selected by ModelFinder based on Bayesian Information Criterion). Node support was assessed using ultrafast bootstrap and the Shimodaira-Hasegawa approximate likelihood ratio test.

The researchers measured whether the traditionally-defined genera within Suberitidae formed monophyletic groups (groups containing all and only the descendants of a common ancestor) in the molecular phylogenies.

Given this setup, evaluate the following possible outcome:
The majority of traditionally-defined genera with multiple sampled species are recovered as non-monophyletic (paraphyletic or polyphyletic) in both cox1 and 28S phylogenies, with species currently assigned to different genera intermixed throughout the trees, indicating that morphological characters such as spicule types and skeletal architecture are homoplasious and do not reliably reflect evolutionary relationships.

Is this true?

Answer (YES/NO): YES